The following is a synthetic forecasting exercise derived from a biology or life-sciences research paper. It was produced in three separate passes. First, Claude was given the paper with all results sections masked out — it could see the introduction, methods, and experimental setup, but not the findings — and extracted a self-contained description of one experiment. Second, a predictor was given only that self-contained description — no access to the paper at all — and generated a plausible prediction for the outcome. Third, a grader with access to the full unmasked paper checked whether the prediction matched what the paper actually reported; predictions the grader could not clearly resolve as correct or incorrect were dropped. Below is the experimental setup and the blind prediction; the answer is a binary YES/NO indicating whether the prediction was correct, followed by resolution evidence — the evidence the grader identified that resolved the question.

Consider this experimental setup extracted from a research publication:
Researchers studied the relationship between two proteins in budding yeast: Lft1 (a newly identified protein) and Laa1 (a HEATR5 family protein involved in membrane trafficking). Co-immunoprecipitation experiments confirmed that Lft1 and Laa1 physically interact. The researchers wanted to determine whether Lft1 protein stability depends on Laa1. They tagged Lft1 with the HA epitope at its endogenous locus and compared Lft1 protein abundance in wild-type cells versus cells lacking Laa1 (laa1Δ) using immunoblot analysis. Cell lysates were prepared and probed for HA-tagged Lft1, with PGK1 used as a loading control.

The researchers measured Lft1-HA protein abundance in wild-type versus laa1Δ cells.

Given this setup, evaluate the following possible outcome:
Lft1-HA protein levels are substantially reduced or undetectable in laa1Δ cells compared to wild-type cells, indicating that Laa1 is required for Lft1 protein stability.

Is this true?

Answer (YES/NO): YES